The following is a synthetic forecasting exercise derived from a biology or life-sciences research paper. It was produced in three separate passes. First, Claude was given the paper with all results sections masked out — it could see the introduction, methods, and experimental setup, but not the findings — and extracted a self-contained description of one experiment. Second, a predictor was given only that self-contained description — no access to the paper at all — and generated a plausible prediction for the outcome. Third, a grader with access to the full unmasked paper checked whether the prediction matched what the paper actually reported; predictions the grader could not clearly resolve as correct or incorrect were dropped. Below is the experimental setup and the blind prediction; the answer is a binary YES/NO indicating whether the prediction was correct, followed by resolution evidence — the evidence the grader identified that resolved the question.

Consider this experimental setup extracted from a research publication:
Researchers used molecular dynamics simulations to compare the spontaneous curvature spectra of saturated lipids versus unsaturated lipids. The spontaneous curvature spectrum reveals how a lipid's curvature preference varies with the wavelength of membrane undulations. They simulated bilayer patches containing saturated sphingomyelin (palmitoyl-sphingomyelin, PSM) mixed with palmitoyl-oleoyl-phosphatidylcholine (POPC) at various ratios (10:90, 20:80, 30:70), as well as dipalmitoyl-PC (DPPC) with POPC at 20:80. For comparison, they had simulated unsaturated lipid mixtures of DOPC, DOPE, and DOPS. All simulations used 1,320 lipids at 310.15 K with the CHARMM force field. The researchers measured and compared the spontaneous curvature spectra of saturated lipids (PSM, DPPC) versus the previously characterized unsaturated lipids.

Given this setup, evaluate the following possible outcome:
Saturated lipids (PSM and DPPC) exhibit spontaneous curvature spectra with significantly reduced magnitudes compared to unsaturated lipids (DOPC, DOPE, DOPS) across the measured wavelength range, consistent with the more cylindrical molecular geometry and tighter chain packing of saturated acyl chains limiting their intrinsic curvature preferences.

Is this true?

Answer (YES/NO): NO